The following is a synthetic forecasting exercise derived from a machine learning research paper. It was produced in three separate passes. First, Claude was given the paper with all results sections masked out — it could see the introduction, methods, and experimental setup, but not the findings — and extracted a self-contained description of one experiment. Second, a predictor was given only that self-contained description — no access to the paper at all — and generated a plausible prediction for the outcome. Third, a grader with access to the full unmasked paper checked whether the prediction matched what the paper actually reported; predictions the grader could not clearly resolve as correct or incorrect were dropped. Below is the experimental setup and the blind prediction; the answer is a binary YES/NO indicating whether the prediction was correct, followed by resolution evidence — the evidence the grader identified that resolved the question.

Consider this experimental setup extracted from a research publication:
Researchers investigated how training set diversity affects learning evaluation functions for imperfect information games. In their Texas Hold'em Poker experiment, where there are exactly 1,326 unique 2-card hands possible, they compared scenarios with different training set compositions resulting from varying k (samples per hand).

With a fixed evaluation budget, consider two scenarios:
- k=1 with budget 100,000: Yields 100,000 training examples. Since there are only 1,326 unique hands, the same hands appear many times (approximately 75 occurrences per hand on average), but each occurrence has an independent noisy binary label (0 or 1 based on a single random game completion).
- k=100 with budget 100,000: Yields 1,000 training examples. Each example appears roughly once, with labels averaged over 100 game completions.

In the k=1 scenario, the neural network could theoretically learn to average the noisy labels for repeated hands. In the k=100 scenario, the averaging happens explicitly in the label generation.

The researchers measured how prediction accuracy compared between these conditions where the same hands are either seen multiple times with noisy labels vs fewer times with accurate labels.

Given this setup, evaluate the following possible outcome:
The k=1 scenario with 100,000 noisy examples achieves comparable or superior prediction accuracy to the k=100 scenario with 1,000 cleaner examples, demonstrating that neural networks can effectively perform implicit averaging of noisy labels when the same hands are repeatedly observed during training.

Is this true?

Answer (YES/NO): NO